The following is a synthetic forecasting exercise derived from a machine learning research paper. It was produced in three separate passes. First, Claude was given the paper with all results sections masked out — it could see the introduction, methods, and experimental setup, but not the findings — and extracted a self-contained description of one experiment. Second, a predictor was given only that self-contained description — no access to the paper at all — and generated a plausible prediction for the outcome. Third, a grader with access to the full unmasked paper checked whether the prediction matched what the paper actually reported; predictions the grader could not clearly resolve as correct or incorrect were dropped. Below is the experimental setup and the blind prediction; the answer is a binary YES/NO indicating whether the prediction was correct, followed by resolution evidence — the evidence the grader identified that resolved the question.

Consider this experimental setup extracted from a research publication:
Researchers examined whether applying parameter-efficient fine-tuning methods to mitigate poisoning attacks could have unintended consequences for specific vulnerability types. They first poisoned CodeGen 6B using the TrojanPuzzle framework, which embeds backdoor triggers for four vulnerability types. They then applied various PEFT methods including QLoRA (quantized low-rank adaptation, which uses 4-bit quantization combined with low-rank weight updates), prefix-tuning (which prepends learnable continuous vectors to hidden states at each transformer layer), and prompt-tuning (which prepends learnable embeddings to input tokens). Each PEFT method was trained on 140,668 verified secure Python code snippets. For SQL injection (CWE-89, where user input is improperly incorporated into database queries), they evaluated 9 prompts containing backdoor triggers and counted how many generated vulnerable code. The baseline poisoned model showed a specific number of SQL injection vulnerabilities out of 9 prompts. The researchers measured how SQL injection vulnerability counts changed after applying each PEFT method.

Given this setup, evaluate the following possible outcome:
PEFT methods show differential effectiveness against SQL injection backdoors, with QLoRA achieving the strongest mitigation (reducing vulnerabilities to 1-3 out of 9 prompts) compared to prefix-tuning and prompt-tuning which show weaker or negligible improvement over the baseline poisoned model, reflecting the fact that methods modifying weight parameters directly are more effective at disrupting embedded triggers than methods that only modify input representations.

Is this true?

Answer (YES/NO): NO